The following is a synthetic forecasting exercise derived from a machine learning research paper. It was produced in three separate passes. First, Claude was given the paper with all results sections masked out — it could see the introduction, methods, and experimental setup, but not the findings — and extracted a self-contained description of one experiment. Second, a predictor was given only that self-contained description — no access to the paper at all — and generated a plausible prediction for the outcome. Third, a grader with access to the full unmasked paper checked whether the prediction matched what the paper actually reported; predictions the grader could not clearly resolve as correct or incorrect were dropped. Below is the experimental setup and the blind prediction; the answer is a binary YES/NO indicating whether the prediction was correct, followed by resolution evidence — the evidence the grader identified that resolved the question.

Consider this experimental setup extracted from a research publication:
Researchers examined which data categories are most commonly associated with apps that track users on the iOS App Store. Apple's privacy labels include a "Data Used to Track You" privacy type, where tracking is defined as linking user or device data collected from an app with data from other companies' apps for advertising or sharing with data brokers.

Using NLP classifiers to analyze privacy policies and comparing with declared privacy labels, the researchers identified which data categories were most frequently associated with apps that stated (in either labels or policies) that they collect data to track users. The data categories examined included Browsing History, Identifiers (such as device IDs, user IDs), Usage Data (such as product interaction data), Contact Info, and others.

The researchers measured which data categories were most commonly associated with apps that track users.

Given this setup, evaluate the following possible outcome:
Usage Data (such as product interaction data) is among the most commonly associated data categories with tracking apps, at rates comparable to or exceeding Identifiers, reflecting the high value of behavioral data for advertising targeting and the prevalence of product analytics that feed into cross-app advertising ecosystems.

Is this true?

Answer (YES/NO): YES